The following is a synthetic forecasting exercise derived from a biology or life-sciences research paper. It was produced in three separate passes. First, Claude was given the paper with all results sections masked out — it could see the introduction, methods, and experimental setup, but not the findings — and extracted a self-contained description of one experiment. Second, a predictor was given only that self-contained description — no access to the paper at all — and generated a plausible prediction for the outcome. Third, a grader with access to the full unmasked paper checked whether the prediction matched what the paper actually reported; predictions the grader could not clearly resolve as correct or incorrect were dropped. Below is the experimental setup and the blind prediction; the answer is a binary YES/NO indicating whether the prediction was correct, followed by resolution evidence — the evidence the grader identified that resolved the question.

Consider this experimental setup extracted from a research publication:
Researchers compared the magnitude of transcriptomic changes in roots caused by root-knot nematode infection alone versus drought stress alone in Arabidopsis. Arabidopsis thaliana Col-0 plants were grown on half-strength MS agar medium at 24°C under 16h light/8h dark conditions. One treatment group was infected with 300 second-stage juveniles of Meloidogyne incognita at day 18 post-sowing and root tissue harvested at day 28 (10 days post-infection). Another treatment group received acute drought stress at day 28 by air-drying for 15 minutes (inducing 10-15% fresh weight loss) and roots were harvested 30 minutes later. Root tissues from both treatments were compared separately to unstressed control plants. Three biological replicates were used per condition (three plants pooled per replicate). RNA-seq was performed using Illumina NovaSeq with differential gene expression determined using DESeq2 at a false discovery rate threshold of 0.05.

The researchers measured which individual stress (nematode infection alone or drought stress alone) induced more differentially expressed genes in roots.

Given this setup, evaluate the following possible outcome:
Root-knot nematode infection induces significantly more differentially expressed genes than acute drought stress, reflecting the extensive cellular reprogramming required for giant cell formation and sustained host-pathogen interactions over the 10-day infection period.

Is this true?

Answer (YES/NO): NO